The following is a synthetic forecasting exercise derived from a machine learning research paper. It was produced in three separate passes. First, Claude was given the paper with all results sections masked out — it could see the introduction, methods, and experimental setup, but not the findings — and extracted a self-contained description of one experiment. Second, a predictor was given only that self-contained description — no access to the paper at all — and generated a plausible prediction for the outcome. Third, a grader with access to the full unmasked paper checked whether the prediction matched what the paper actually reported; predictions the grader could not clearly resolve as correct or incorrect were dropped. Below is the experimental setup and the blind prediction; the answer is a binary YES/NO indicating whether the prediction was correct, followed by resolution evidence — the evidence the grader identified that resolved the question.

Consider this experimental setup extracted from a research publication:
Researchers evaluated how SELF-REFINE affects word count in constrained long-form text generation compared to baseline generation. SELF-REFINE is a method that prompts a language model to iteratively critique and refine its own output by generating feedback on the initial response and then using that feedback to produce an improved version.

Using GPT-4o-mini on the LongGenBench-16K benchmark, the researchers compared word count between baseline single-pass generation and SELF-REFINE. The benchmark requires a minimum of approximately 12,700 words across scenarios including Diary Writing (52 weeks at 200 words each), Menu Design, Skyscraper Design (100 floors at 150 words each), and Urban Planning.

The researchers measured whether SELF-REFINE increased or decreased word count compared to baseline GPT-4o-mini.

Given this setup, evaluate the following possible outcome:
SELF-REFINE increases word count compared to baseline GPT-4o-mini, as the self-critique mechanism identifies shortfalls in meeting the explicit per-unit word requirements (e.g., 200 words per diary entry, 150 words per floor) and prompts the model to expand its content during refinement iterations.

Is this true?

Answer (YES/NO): NO